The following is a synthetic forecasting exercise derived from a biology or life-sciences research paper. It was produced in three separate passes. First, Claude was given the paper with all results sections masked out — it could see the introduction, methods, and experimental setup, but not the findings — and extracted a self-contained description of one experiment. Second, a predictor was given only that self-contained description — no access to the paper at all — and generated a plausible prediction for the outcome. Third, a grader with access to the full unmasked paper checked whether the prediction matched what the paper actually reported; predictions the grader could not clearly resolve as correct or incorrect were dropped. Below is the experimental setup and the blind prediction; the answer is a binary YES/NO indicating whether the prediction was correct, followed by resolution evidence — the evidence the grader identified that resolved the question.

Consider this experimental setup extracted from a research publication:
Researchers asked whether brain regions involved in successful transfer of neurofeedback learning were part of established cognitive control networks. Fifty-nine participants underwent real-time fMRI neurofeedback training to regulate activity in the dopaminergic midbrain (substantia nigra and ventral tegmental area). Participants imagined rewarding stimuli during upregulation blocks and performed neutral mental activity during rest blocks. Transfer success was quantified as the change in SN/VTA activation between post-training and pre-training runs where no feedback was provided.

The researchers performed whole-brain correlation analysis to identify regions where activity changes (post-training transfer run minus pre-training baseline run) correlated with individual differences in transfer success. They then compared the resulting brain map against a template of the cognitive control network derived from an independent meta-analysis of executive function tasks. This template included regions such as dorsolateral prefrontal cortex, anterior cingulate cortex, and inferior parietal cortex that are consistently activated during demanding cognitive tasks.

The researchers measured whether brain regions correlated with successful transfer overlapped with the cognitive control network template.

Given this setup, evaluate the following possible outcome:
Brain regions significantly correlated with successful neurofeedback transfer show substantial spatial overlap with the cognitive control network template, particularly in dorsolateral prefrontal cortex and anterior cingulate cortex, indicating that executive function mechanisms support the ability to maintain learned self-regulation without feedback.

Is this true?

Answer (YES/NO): YES